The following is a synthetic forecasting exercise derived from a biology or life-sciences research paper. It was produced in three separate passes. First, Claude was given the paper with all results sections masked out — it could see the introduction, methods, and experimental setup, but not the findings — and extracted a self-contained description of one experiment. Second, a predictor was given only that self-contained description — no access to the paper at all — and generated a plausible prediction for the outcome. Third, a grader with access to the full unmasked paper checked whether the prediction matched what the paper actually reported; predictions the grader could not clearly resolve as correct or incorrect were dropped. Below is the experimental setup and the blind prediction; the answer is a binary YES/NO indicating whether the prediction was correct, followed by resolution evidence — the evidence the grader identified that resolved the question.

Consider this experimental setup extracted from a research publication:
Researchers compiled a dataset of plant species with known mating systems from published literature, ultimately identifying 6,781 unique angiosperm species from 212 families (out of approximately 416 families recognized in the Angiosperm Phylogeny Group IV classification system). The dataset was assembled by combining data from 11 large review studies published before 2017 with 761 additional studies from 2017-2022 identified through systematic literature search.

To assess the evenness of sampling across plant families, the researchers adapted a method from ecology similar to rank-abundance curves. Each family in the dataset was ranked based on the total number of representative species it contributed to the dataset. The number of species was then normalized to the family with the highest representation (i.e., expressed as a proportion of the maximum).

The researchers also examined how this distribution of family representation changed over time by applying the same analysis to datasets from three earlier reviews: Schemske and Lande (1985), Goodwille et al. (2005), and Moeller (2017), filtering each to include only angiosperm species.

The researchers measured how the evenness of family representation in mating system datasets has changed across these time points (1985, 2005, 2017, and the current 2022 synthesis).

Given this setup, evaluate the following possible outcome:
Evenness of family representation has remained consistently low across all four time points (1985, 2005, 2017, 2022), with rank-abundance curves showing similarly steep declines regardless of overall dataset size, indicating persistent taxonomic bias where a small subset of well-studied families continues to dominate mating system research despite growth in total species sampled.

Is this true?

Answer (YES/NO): NO